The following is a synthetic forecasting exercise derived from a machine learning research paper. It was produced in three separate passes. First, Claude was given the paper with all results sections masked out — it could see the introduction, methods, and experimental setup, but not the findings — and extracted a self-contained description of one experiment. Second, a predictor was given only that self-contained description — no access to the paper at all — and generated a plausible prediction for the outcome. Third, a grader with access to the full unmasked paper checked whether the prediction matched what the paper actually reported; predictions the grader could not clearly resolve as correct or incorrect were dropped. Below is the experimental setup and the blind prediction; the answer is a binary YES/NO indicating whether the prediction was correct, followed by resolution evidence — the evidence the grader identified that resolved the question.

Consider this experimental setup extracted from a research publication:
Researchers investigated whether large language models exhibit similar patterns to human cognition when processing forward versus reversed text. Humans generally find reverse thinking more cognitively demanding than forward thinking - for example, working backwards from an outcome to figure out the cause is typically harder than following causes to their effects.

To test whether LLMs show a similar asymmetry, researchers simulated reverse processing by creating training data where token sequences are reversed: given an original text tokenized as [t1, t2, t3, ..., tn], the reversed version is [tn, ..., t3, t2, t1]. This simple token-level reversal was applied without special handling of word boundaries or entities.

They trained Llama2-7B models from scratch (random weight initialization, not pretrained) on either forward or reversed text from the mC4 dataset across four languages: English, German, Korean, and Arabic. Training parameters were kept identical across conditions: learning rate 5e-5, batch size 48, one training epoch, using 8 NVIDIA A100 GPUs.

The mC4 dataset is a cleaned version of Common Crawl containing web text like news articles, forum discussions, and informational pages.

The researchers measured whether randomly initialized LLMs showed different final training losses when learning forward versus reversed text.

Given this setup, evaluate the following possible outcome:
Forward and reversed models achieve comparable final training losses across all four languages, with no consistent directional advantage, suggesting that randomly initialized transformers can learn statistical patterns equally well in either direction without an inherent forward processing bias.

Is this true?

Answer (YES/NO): YES